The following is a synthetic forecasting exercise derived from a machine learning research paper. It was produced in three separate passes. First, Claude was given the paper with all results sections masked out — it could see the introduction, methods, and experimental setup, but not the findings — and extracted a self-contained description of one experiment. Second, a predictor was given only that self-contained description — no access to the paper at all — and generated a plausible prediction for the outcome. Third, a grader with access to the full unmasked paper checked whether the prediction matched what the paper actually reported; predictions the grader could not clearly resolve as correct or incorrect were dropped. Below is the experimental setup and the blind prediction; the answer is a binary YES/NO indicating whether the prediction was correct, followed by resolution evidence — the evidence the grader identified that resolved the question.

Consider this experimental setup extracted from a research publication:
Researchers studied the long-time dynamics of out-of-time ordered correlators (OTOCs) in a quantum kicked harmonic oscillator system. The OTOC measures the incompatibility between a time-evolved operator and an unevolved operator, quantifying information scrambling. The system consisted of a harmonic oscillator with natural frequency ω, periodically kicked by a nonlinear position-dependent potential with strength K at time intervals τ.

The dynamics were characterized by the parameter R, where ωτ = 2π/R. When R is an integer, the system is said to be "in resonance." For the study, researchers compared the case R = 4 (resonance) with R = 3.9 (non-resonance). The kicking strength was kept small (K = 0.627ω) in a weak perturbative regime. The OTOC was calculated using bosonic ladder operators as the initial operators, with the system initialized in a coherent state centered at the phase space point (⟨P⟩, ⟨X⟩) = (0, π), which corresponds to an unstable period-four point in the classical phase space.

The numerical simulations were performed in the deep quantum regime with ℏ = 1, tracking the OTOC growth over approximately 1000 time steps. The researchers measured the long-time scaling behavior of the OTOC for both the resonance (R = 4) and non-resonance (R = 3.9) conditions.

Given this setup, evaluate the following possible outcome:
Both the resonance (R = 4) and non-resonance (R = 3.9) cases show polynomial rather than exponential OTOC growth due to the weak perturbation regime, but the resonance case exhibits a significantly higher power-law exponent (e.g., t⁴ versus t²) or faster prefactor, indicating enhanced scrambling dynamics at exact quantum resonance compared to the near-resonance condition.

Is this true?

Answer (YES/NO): NO